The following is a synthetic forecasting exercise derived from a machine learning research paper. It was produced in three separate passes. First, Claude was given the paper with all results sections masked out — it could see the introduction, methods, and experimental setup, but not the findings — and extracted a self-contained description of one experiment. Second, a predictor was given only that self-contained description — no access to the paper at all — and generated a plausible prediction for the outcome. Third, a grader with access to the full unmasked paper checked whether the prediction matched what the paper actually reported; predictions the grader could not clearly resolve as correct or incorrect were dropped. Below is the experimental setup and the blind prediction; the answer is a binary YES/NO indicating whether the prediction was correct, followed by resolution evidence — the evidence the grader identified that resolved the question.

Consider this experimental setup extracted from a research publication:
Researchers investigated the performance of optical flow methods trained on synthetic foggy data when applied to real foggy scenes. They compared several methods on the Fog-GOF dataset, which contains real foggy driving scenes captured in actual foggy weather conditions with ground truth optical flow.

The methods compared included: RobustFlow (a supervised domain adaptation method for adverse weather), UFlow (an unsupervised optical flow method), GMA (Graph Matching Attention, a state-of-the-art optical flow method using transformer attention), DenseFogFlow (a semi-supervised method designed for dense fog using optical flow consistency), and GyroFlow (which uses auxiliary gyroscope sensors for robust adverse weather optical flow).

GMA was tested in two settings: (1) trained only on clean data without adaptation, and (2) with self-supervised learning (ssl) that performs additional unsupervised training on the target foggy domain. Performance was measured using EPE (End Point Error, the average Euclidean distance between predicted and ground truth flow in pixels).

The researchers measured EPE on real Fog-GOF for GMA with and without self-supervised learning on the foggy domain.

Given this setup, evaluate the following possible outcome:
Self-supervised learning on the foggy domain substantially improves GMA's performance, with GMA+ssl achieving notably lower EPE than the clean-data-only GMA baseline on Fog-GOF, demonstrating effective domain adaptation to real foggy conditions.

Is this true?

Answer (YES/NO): NO